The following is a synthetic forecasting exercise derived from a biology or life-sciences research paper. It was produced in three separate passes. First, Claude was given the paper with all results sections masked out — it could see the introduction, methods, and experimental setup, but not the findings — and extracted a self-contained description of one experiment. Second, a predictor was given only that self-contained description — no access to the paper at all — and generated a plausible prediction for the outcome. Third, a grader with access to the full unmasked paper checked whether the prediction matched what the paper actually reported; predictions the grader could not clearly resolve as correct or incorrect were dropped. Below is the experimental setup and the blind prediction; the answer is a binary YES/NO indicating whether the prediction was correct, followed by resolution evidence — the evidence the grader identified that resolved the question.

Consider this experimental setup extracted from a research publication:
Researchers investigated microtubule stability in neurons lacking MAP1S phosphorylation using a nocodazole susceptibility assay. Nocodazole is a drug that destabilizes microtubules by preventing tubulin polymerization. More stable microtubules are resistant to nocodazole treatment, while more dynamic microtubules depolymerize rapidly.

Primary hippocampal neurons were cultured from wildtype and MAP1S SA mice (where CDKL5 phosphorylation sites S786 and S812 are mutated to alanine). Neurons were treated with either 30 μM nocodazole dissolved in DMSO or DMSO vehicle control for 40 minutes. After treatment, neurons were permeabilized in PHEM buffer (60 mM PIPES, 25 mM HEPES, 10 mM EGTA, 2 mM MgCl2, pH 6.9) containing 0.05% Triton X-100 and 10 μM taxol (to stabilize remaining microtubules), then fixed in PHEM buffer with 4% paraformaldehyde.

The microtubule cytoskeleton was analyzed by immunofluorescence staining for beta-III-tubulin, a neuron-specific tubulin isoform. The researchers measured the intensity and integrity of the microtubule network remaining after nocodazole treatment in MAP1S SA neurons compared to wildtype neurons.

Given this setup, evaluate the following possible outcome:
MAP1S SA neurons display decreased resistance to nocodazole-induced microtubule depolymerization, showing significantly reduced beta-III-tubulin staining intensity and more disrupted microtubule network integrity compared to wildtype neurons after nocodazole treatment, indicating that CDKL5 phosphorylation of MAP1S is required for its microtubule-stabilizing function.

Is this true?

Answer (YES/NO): NO